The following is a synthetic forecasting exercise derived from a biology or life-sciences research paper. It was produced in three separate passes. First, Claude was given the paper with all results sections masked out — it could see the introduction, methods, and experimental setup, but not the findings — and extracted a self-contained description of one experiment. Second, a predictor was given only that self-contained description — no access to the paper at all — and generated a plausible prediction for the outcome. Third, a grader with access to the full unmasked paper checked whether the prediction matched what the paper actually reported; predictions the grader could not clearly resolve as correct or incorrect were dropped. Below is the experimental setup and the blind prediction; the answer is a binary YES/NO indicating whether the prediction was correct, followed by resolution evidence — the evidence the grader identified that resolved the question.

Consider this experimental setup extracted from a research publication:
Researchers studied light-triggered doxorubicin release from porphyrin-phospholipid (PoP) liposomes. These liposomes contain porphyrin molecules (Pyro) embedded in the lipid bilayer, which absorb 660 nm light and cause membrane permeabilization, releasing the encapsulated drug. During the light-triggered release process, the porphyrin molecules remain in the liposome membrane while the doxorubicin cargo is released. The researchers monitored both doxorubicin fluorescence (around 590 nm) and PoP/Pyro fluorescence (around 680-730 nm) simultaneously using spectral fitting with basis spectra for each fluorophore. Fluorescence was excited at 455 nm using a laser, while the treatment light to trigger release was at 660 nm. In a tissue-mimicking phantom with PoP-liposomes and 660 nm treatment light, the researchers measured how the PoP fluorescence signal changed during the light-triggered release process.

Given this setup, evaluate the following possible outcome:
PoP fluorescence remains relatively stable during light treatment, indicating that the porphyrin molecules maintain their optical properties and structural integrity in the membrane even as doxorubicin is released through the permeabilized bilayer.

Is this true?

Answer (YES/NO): NO